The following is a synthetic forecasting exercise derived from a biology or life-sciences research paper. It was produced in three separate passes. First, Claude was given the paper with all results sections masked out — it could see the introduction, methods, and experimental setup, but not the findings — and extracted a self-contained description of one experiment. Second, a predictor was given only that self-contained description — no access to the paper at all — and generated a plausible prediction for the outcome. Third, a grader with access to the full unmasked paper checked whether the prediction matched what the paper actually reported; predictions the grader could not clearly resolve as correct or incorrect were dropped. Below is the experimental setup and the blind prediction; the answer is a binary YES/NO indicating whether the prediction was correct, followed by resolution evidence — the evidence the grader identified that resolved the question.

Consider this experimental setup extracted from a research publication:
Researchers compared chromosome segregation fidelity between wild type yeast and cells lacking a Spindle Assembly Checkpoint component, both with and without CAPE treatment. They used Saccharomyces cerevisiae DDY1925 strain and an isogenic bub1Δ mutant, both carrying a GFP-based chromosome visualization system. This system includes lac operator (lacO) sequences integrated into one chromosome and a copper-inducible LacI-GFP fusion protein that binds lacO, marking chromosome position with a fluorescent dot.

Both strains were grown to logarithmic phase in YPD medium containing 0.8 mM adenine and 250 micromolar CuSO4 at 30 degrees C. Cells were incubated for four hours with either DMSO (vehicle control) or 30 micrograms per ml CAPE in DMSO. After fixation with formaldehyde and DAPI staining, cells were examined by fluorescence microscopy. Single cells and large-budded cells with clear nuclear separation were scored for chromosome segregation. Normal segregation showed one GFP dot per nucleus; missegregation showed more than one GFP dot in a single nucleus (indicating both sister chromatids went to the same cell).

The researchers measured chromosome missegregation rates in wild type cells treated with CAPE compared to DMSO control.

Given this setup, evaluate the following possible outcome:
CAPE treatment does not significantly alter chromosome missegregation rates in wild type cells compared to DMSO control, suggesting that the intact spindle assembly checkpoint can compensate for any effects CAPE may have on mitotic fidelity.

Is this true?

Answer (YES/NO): YES